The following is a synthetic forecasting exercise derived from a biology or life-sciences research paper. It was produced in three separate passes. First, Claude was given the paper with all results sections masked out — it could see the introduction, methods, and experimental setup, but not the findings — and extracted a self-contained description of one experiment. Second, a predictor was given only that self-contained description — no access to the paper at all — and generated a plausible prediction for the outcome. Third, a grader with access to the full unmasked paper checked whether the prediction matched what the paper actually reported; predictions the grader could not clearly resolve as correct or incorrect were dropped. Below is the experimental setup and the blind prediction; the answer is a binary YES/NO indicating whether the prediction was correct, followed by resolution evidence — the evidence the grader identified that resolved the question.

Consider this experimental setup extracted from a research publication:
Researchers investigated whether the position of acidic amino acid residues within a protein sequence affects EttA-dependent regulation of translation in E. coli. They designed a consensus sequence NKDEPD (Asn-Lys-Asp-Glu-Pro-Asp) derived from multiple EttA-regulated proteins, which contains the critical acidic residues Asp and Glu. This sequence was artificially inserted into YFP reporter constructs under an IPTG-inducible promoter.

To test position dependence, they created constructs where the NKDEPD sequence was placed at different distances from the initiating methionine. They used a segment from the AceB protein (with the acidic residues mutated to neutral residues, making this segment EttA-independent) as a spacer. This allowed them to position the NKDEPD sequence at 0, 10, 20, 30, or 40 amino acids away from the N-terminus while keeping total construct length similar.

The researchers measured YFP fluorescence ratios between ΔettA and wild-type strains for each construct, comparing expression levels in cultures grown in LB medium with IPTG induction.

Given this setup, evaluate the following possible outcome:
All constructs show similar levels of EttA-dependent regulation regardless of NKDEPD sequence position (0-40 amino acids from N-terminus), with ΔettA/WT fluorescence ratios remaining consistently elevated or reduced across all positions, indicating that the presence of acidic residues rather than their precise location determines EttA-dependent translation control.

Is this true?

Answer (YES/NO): NO